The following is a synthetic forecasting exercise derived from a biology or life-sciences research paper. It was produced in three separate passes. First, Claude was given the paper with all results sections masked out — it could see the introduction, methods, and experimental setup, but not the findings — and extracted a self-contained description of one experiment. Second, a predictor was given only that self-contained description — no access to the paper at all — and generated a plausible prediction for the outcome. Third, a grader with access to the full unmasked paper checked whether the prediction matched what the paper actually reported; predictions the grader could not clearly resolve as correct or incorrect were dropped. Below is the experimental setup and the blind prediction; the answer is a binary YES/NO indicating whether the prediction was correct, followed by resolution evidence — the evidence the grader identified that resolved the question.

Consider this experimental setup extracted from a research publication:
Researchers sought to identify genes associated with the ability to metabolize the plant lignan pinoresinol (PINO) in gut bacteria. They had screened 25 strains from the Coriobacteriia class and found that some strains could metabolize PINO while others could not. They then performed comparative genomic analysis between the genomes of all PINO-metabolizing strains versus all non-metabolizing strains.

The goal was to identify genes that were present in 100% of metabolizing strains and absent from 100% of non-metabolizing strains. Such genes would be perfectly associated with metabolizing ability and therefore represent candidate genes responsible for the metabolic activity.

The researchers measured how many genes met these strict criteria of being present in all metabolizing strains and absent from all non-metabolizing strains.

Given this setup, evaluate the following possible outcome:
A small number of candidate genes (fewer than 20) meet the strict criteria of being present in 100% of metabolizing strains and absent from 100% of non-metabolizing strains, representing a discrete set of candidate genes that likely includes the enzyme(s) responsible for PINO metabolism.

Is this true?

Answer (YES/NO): YES